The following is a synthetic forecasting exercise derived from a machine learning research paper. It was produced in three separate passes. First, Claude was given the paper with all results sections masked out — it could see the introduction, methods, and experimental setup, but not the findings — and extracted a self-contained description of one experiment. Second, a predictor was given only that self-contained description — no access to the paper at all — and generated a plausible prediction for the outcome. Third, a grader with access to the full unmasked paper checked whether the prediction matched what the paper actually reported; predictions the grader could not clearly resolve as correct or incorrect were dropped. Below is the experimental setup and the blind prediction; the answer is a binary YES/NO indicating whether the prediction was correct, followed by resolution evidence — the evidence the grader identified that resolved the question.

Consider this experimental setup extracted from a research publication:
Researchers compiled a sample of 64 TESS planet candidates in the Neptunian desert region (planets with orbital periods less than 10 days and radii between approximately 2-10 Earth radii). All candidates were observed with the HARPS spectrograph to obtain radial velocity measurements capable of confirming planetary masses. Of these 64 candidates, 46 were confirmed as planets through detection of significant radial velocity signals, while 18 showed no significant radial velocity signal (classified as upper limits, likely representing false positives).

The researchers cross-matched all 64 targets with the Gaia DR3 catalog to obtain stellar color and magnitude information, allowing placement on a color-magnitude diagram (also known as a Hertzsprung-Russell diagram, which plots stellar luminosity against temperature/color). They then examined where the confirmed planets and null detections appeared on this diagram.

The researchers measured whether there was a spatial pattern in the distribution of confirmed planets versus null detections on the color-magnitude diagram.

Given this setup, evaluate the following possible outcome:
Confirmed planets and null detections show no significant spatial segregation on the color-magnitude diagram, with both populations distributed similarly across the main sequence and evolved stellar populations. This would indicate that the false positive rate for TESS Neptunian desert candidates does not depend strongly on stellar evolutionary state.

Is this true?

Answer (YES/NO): NO